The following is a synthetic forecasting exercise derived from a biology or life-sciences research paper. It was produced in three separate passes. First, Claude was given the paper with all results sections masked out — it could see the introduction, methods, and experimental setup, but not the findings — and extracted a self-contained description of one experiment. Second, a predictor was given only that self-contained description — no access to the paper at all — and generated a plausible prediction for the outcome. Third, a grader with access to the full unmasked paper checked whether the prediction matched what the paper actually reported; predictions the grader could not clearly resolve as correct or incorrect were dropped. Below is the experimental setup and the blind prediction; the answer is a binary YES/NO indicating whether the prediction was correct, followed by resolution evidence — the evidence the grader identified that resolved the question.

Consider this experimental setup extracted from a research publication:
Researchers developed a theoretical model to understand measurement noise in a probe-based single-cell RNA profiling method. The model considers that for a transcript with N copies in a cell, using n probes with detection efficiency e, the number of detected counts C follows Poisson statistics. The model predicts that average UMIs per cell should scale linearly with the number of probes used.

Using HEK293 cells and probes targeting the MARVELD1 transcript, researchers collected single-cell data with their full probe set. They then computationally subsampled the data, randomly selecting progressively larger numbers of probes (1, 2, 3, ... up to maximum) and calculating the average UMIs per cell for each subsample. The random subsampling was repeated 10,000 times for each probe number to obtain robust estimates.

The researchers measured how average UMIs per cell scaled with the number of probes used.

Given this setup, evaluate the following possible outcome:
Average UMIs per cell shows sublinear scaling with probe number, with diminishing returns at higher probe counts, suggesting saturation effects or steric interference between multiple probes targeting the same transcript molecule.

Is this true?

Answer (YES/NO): NO